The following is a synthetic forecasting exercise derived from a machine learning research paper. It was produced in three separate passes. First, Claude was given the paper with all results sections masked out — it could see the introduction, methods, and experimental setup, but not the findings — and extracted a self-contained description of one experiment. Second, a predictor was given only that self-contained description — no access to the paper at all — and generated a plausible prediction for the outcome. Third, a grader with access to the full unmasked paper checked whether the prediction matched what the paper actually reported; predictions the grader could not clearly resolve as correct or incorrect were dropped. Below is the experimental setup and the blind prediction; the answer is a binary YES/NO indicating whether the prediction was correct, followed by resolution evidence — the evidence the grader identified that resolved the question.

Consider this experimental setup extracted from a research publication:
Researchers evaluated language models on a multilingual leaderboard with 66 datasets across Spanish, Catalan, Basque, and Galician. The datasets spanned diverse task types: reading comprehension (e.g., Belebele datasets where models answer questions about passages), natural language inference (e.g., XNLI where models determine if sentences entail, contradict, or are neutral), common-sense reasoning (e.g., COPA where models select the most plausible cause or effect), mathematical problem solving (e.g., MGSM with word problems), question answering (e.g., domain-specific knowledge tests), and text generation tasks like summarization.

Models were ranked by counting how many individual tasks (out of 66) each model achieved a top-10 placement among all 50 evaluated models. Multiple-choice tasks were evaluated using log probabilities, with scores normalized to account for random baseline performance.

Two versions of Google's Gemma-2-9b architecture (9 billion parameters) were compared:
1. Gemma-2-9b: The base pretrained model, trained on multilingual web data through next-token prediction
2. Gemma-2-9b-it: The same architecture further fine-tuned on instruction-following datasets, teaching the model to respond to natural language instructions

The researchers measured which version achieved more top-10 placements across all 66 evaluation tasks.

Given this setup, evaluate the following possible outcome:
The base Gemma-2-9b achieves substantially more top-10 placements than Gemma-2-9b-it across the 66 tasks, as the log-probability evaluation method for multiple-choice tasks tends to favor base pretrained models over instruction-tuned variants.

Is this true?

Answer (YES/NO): NO